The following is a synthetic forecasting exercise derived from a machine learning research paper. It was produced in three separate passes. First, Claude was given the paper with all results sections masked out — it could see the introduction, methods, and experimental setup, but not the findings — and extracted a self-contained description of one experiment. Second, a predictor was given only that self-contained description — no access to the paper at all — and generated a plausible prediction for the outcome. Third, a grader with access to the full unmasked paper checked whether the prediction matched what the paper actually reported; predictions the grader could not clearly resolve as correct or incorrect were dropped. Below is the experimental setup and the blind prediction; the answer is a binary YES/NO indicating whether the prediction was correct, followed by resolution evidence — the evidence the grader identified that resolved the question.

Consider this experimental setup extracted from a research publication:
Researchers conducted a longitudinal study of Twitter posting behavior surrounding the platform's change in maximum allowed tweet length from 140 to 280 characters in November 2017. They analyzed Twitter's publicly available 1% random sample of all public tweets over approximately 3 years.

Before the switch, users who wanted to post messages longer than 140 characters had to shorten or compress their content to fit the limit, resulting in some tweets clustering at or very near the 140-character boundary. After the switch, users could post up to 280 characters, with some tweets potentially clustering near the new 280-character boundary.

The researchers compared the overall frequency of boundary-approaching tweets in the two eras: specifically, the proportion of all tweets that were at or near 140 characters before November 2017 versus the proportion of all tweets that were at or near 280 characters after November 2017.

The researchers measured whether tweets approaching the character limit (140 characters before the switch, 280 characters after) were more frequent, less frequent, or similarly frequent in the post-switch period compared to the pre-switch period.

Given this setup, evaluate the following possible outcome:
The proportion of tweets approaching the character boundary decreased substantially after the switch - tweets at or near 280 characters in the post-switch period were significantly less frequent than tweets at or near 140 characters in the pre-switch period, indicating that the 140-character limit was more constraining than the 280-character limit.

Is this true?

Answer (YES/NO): YES